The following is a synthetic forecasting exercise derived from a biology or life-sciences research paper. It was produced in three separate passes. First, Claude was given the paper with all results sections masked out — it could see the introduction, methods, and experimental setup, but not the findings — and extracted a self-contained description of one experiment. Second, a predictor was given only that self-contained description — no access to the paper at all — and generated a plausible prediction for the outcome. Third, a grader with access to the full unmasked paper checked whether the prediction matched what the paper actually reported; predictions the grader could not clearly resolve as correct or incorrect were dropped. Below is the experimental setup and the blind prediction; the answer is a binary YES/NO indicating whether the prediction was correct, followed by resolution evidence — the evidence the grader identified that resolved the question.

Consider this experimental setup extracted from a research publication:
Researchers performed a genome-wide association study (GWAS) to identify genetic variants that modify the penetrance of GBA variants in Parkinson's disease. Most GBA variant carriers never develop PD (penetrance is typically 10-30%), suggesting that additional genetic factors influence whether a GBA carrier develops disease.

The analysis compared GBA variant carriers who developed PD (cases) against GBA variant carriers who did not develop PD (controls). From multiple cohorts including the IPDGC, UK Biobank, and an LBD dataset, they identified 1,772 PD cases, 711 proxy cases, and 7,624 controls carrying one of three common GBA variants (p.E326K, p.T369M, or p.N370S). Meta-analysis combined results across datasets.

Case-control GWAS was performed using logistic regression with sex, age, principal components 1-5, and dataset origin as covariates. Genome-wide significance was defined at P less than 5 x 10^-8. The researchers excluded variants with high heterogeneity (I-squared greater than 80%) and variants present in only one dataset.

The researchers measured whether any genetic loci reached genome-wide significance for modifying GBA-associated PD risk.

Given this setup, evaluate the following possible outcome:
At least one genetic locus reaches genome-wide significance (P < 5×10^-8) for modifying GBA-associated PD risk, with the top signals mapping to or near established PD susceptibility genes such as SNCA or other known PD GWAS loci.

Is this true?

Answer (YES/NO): YES